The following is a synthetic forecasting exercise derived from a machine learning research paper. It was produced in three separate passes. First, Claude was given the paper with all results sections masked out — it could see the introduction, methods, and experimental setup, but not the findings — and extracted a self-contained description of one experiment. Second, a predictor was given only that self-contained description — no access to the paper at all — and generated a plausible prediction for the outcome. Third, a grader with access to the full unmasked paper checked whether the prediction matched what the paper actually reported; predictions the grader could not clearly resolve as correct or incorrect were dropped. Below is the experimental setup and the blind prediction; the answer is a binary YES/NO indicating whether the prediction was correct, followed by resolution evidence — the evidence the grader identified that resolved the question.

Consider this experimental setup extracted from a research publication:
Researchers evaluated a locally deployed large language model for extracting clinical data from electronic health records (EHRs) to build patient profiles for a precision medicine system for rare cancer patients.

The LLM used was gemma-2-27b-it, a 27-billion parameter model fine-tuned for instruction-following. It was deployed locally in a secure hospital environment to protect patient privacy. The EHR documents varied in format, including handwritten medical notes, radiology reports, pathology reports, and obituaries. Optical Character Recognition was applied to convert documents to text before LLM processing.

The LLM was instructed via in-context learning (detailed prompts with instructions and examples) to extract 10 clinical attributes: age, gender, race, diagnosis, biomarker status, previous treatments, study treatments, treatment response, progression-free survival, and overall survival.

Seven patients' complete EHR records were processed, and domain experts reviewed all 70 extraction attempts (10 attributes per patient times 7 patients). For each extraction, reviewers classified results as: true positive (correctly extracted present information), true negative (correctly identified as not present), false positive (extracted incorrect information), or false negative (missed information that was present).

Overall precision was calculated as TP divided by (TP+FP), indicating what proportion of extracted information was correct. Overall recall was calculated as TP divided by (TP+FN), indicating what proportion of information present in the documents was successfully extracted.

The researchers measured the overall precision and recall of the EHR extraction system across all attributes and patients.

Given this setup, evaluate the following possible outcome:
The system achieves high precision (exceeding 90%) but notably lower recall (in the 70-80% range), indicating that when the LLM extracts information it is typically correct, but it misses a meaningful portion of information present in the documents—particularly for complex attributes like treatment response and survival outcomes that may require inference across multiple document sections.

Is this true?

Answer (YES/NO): NO